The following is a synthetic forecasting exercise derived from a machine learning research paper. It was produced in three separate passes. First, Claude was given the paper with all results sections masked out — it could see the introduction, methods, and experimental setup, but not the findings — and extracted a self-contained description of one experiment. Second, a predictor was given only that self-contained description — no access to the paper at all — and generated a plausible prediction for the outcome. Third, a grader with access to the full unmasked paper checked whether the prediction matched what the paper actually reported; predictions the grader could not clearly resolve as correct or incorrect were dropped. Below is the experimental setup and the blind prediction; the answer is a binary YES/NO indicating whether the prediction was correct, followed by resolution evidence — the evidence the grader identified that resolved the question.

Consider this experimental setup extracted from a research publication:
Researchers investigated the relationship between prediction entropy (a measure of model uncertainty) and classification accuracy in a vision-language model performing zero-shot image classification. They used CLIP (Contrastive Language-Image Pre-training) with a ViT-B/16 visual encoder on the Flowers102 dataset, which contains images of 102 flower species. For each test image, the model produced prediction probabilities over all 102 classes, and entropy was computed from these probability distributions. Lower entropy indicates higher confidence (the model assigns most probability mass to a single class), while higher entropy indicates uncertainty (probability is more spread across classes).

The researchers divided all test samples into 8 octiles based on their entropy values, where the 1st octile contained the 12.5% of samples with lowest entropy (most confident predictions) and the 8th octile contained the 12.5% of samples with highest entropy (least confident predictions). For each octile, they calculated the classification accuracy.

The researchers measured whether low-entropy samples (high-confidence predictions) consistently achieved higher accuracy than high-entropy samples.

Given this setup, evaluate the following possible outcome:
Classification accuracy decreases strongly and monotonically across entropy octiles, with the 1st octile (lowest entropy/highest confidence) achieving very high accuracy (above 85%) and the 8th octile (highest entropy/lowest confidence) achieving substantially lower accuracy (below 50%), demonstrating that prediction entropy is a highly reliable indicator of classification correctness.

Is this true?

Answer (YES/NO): NO